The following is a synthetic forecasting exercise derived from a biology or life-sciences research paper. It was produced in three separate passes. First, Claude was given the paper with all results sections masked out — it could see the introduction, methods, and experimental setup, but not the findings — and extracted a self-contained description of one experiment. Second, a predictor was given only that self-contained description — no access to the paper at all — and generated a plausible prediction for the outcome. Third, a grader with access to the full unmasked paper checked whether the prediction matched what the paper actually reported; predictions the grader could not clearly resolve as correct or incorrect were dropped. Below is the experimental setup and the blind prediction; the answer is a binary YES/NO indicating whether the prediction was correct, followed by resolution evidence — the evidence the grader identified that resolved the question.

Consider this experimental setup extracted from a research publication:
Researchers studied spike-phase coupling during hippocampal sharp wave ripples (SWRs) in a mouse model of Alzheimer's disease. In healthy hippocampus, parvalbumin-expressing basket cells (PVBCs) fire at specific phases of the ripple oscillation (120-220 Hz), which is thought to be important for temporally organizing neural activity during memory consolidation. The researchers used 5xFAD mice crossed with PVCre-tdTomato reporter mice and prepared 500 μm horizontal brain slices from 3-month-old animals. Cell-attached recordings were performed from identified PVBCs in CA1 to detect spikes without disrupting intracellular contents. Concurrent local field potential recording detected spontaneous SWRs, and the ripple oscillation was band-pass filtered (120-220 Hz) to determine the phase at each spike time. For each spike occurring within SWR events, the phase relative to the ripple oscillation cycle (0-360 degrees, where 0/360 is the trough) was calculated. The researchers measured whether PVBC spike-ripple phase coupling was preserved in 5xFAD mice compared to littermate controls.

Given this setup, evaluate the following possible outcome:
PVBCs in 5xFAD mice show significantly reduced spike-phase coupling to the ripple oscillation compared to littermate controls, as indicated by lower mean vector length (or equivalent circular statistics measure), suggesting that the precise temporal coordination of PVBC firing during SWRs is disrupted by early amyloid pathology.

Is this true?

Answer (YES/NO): NO